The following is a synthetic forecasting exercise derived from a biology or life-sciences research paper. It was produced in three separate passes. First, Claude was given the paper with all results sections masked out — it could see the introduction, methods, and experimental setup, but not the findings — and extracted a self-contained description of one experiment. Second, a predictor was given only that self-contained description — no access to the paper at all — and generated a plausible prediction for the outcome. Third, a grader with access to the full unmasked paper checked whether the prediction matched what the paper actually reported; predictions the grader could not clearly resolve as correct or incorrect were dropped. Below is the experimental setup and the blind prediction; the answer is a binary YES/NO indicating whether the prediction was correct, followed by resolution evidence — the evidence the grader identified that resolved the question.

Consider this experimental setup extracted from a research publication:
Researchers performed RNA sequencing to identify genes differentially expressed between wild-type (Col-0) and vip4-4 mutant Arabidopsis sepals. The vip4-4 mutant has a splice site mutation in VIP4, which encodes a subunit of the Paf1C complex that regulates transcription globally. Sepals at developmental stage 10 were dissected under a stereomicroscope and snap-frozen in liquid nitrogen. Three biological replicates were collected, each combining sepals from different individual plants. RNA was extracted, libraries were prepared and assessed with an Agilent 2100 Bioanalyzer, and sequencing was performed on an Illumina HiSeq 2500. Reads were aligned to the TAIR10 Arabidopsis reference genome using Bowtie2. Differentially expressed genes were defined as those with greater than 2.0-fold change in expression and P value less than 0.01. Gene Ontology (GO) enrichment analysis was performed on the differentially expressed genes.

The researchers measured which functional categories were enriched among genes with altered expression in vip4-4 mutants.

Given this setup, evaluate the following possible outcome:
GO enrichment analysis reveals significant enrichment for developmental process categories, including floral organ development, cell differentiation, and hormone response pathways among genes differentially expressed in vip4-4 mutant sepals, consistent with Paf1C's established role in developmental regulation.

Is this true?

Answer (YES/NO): NO